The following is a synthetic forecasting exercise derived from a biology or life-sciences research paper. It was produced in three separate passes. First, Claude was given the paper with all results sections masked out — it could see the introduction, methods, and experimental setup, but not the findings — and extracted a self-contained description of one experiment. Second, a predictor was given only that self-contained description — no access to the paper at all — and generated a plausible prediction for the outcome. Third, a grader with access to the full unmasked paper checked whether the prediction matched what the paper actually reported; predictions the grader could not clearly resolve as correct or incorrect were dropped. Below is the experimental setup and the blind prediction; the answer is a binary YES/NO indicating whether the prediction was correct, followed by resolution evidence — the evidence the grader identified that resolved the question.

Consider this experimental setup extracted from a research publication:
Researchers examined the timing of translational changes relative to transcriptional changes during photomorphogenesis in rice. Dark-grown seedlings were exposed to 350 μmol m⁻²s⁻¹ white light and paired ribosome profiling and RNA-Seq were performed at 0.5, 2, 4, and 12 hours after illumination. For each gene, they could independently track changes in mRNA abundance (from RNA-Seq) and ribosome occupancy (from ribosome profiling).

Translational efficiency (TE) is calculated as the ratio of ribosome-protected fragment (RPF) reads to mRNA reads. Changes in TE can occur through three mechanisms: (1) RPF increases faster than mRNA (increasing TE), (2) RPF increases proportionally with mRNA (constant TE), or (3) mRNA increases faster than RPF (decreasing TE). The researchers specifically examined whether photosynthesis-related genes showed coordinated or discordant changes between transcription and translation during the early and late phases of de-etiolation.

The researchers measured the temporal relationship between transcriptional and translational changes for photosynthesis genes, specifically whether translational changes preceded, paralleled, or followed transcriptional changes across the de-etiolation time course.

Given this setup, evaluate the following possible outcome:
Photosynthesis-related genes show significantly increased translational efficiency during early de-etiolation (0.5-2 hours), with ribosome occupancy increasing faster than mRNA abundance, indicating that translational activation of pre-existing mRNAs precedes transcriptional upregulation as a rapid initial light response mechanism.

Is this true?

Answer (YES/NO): NO